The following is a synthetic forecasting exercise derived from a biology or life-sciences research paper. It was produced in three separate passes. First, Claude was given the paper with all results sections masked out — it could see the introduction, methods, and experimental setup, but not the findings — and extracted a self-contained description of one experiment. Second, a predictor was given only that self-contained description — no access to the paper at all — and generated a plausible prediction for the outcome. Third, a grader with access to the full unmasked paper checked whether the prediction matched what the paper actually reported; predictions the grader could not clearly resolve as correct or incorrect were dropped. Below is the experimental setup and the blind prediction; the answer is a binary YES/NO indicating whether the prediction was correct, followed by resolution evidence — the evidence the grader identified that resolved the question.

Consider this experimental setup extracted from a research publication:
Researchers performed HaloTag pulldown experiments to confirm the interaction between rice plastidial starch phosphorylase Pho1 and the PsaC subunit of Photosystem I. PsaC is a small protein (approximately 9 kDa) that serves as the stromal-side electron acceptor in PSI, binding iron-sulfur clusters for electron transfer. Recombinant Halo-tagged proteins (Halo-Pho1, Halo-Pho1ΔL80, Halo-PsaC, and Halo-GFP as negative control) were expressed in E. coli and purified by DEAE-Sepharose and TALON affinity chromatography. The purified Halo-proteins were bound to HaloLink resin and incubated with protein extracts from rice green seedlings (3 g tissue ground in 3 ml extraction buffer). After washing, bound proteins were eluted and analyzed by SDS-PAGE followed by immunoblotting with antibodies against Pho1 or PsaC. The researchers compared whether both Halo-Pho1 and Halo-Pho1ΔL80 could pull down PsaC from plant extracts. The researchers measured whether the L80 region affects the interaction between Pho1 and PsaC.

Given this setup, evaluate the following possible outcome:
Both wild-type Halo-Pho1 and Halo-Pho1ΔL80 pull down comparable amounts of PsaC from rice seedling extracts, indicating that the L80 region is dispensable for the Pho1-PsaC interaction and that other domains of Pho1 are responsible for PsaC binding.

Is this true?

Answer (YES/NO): NO